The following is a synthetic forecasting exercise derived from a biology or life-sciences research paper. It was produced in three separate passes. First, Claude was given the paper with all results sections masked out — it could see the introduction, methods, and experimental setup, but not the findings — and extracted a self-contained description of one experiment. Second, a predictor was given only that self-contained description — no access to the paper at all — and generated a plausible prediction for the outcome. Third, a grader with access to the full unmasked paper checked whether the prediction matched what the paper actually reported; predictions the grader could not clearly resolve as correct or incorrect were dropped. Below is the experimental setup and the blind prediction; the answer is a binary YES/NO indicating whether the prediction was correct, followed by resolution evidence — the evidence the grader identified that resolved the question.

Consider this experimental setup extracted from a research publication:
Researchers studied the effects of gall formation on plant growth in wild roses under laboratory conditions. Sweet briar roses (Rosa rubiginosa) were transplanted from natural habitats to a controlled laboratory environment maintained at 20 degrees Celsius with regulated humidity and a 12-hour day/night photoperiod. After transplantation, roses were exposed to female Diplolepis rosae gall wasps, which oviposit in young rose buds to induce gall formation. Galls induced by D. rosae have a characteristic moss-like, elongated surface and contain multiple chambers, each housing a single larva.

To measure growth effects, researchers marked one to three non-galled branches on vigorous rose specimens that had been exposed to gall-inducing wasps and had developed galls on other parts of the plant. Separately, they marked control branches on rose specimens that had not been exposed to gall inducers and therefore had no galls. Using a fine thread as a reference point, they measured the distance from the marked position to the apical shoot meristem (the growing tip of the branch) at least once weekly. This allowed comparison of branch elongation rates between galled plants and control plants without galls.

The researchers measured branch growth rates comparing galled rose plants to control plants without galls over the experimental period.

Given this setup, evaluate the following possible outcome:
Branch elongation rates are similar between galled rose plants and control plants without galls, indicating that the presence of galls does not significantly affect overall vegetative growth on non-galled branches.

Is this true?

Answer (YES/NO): YES